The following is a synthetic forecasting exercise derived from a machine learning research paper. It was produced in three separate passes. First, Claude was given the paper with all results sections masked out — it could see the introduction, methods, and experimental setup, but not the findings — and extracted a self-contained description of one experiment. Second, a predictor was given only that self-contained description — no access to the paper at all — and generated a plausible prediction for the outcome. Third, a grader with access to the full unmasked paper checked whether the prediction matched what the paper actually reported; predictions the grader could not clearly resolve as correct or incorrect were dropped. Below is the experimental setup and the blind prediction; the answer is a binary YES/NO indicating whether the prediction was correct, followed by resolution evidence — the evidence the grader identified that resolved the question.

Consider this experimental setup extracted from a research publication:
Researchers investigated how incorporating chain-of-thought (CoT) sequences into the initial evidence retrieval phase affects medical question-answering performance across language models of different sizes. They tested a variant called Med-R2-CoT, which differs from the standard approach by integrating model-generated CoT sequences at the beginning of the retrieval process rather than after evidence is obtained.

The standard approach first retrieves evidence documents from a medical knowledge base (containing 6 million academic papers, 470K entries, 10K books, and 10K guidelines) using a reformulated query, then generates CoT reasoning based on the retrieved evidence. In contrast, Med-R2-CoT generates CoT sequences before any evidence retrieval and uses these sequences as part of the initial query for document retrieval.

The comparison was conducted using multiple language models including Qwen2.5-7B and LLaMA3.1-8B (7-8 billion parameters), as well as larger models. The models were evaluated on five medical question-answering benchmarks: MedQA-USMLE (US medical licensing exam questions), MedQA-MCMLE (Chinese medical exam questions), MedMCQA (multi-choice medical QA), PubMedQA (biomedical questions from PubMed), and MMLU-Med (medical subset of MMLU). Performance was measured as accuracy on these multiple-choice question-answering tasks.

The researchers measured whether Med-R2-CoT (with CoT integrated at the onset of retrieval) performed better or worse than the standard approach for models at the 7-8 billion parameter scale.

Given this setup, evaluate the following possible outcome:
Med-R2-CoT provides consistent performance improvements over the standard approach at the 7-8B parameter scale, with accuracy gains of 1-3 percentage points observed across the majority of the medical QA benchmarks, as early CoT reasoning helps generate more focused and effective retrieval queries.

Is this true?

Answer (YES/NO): NO